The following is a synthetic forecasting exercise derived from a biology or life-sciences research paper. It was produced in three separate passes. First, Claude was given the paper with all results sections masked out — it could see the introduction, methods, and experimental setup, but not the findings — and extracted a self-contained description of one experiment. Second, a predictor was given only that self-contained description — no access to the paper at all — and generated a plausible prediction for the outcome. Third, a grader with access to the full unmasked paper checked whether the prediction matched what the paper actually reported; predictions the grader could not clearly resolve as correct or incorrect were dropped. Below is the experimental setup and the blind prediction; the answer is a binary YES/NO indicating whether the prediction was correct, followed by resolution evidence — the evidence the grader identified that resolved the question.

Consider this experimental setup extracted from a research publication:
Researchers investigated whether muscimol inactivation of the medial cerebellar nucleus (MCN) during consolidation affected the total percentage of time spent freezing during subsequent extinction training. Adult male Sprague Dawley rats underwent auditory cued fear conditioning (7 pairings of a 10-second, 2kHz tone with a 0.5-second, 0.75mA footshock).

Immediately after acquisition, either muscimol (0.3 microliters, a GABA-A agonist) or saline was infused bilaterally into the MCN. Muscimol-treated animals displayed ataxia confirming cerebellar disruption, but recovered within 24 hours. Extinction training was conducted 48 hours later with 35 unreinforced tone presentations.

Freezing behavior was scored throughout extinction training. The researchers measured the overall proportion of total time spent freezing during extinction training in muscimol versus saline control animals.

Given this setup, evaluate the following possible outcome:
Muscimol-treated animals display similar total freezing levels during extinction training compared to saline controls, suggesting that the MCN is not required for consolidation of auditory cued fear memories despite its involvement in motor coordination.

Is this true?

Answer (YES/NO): YES